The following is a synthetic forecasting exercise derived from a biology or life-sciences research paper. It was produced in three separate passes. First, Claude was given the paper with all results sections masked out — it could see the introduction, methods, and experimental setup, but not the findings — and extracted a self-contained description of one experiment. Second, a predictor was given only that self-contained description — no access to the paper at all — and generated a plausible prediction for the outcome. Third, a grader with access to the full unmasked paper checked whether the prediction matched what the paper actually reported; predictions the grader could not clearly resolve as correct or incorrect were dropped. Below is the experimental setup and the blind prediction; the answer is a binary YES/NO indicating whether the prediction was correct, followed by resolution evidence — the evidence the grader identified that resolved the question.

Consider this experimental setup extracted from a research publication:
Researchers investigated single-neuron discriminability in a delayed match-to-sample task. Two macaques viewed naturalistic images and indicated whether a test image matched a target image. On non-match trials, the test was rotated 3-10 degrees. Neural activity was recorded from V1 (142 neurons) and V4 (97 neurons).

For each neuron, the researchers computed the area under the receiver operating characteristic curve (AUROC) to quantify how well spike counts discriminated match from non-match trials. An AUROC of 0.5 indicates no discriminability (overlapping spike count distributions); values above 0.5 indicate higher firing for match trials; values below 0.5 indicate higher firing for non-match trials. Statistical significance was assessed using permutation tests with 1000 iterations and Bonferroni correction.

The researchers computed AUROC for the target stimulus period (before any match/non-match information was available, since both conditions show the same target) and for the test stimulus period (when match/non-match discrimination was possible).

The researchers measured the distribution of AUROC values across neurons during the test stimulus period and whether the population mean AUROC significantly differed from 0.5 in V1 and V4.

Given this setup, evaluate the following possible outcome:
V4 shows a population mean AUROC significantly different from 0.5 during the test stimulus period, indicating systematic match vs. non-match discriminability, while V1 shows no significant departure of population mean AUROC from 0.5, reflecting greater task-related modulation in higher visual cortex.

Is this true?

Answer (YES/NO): NO